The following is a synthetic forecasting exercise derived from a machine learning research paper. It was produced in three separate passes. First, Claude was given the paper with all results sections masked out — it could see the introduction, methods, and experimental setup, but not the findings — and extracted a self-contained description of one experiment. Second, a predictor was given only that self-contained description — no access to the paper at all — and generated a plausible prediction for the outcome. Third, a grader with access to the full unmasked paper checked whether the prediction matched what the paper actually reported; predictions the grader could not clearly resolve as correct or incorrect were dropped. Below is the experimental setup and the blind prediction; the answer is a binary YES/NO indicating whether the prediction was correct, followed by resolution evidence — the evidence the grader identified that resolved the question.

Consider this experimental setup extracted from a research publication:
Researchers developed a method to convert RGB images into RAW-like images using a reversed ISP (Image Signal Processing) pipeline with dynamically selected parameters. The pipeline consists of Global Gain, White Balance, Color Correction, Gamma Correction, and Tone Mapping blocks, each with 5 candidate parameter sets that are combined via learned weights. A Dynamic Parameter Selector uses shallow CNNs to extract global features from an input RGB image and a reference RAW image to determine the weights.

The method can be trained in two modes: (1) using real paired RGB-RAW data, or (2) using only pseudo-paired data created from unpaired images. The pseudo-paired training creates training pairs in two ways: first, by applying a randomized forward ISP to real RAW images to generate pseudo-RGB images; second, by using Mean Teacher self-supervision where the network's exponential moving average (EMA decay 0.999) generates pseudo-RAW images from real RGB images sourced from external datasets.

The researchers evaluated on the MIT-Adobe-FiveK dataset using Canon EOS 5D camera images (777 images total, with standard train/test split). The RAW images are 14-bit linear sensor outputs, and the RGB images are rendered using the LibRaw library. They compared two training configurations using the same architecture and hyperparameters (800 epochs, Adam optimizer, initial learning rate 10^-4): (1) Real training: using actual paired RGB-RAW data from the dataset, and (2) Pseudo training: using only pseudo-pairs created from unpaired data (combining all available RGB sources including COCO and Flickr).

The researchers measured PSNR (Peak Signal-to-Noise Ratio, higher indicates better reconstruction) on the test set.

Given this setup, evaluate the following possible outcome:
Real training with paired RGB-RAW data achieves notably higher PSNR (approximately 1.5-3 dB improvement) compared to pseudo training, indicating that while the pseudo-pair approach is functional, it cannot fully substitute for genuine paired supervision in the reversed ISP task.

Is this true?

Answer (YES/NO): NO